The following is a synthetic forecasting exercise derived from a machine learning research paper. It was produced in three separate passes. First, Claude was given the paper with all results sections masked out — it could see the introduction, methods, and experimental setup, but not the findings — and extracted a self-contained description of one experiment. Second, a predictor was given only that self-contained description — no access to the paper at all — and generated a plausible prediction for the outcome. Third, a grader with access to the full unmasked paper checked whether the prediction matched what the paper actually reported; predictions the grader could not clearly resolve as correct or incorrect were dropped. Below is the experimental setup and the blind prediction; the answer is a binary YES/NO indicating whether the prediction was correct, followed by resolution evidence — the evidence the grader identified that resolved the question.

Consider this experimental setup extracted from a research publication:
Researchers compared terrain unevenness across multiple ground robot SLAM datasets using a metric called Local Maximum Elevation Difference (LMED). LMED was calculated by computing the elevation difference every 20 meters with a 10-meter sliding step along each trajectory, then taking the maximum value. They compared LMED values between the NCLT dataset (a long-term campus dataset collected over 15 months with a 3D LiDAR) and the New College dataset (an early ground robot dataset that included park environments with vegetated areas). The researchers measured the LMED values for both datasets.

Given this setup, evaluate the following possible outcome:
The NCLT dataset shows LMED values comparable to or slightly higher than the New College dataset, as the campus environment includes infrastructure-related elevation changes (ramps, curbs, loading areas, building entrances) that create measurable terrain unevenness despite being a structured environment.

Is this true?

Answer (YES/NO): NO